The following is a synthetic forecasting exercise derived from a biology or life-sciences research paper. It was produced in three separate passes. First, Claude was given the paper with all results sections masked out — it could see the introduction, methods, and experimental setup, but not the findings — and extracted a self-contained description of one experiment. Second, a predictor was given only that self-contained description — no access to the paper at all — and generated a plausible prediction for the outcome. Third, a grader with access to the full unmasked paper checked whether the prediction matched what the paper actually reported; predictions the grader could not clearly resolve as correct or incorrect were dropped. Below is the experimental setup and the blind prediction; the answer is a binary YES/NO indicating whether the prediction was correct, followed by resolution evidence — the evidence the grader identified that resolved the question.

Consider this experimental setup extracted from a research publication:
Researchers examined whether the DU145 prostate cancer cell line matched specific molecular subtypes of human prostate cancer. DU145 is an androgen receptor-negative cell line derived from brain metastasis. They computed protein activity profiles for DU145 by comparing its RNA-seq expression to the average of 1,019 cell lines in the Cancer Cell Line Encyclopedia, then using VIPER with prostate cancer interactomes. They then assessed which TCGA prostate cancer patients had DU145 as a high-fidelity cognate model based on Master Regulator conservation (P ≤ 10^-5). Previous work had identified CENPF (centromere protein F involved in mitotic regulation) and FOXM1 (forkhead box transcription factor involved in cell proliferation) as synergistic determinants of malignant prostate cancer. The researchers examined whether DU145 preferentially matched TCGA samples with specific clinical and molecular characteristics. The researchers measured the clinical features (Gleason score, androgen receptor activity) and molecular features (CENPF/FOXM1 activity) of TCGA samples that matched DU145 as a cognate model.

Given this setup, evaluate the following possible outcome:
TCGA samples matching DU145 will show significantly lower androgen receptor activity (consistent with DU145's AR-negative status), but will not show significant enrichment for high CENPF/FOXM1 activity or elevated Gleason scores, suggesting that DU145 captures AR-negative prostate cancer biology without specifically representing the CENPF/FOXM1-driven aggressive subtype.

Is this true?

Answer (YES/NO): NO